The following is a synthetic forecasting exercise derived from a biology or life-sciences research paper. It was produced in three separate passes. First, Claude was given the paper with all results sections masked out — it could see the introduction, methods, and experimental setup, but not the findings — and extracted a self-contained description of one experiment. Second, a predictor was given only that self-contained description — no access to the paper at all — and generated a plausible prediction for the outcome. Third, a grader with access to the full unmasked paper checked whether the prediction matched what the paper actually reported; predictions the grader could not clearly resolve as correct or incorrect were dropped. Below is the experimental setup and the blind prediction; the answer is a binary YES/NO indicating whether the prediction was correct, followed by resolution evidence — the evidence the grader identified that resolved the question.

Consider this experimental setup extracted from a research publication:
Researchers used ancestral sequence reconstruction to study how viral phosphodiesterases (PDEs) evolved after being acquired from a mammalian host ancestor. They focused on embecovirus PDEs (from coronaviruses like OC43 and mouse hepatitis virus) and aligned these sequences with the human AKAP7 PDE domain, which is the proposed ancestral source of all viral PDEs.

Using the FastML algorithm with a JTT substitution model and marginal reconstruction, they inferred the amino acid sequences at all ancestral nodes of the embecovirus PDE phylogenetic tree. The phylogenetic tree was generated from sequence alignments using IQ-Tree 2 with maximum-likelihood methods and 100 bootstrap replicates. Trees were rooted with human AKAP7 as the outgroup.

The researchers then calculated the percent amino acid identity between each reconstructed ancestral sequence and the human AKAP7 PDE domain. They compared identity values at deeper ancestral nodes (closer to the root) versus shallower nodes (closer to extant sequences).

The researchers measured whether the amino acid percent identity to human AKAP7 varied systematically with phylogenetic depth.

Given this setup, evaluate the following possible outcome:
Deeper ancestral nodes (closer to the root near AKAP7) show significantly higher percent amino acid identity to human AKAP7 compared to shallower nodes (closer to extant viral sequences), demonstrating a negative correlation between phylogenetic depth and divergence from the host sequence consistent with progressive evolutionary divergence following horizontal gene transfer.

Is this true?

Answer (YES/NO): YES